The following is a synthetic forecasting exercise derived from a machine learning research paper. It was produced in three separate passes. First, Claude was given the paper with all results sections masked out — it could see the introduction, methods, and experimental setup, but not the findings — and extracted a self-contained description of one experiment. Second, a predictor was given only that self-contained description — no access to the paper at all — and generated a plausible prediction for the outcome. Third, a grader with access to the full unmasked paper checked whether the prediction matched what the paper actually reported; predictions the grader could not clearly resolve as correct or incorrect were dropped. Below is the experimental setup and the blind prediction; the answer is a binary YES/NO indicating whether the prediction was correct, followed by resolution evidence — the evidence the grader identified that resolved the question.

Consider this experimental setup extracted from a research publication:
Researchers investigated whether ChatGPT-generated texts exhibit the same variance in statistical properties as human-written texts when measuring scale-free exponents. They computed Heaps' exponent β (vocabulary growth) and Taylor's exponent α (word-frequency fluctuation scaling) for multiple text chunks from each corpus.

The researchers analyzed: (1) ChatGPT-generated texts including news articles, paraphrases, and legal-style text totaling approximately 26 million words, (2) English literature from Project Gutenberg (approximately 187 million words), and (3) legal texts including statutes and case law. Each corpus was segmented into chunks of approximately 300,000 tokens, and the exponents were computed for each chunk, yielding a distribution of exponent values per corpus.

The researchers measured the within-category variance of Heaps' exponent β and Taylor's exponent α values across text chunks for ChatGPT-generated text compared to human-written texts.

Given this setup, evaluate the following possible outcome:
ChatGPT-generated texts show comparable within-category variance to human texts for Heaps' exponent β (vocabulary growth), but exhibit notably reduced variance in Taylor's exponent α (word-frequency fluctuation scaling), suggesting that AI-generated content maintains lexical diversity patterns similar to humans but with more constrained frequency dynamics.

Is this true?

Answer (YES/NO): NO